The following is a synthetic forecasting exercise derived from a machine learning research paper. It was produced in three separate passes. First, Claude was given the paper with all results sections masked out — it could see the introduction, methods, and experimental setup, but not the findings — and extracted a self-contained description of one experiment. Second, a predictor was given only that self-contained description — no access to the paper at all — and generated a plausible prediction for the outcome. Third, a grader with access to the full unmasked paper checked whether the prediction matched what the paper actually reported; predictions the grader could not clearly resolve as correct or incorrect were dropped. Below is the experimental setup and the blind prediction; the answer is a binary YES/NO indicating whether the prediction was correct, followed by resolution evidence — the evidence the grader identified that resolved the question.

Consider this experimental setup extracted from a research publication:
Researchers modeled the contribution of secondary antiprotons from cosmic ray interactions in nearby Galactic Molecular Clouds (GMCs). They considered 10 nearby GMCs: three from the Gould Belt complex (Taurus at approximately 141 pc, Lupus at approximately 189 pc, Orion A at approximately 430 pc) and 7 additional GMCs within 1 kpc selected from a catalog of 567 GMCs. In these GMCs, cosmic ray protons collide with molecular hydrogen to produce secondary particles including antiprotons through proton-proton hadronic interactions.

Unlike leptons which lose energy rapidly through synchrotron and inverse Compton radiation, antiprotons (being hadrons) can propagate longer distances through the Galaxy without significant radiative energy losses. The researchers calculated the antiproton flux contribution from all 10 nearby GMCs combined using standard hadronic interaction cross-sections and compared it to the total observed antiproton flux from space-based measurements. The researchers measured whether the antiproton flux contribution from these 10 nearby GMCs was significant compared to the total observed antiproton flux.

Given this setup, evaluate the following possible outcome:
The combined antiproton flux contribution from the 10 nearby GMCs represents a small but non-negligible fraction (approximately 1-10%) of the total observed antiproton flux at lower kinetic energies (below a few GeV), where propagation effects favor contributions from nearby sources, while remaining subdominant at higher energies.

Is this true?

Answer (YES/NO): NO